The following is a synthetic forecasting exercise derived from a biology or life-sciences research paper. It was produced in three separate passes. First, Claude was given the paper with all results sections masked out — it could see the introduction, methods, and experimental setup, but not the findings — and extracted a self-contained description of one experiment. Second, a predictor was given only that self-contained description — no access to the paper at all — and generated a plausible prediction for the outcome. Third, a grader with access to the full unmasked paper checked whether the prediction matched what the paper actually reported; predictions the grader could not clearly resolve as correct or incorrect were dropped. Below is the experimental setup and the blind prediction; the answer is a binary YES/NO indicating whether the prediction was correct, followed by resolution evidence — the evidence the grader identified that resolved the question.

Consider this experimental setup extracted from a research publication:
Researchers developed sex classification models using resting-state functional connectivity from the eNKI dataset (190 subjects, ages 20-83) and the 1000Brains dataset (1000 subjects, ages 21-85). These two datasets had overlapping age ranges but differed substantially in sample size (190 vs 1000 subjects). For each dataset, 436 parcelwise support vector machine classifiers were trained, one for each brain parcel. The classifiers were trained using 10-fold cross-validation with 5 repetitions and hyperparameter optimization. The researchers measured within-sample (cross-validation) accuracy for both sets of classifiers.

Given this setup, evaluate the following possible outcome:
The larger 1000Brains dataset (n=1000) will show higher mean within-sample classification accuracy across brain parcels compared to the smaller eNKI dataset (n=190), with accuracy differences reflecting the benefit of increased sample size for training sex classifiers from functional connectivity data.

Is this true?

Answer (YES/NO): NO